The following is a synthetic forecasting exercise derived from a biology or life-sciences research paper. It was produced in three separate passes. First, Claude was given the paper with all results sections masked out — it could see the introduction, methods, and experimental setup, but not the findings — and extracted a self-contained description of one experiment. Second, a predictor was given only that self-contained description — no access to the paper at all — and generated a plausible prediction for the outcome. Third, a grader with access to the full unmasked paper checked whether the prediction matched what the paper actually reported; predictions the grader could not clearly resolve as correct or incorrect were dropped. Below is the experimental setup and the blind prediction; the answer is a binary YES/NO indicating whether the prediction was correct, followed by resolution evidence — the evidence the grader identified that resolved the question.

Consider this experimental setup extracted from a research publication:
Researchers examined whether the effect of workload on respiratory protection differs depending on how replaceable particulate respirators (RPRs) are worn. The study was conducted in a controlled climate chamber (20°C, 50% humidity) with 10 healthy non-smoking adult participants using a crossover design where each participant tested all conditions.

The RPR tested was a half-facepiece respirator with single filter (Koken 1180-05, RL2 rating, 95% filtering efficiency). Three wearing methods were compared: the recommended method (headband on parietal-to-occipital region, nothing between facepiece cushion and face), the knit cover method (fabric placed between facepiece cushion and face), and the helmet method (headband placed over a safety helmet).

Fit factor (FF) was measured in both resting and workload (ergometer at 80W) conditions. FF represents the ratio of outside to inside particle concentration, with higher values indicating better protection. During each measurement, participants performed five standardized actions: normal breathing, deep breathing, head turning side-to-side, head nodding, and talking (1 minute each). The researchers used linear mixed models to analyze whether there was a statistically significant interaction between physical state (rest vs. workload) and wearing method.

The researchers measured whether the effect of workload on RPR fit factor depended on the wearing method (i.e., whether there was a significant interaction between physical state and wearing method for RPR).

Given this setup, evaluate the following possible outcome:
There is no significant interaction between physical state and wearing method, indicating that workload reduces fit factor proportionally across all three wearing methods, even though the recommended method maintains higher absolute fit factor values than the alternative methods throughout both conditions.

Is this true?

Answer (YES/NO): NO